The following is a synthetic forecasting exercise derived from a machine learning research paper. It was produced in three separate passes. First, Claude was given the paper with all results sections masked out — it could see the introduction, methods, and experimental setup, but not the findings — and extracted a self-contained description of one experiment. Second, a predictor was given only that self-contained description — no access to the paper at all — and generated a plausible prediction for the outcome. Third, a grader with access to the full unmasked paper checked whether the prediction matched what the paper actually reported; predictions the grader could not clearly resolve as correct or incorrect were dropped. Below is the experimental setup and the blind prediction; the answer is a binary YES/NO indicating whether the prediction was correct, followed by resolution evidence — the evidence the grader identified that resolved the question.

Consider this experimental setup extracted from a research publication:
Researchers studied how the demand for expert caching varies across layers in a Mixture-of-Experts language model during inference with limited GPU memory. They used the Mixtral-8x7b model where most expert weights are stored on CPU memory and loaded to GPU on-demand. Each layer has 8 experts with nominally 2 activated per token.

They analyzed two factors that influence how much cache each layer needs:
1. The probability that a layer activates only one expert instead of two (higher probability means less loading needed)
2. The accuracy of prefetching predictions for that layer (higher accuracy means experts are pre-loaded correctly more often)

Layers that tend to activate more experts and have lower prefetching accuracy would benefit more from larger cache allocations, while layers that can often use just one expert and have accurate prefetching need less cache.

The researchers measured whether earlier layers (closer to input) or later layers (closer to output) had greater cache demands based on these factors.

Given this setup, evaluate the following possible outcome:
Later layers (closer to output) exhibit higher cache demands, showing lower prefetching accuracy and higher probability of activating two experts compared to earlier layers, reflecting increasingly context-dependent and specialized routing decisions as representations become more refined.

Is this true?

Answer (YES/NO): NO